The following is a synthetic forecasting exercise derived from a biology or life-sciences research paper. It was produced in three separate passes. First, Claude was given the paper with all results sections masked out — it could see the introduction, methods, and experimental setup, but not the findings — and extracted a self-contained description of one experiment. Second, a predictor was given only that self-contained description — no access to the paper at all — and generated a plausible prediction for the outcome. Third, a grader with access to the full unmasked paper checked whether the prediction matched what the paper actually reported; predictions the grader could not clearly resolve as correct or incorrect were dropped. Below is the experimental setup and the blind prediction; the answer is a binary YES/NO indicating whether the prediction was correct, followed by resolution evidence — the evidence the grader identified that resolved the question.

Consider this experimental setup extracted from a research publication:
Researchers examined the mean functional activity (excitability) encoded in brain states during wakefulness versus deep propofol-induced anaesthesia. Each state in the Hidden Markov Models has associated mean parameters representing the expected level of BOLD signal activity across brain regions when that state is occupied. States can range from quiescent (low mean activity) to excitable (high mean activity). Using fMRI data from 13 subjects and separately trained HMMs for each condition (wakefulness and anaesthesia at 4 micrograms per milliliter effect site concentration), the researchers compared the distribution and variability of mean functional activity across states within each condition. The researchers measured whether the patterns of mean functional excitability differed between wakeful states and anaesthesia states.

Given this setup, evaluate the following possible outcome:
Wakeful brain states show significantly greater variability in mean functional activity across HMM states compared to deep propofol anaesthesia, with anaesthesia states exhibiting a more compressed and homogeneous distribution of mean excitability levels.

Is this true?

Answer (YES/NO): NO